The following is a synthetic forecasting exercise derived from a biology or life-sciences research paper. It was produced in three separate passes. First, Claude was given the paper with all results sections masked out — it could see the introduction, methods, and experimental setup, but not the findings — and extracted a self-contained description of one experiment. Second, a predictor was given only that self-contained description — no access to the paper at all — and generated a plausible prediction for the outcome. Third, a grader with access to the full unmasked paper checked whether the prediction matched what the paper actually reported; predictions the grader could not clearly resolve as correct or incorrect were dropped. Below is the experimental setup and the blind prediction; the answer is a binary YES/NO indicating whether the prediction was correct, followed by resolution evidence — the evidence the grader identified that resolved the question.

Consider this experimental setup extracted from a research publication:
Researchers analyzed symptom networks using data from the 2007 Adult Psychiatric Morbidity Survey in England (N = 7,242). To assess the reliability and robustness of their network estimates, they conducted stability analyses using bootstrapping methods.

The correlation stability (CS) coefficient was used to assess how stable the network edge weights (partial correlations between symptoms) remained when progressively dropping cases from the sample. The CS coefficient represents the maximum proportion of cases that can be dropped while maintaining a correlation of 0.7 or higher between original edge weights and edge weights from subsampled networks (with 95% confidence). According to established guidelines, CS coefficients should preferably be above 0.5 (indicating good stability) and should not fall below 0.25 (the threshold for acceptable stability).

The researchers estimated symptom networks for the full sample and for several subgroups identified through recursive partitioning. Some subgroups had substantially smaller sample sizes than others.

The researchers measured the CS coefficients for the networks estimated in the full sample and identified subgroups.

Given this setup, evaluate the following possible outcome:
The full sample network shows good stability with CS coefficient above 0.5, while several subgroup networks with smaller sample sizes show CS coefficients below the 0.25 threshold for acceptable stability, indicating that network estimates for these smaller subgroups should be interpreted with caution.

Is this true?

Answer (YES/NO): NO